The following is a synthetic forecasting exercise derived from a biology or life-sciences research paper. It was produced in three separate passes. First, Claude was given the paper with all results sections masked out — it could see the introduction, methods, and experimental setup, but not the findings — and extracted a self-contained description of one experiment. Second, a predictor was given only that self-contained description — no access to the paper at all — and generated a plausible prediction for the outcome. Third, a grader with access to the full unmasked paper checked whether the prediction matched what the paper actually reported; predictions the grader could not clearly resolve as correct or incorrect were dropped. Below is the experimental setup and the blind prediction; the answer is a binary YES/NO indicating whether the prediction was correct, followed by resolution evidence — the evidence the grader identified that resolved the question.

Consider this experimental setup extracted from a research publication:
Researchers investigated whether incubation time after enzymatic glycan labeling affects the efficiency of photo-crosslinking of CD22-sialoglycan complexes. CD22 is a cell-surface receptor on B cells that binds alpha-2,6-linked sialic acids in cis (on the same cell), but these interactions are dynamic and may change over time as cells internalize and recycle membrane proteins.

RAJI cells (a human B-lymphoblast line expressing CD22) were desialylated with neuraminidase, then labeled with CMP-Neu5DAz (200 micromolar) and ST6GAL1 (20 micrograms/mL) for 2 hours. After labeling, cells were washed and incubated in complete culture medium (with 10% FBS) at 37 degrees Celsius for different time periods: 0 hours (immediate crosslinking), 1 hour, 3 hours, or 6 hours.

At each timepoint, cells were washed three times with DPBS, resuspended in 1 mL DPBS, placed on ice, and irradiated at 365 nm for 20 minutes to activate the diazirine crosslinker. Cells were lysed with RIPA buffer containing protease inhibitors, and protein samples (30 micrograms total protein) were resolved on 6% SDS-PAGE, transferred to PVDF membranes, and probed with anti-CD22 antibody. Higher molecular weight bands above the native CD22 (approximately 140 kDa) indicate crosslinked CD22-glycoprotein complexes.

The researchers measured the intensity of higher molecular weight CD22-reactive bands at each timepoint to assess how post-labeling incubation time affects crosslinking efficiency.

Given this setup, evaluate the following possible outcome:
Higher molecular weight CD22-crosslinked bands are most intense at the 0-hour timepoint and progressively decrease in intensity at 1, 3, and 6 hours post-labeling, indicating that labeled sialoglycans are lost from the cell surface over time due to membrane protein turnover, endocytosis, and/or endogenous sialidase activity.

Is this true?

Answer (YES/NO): NO